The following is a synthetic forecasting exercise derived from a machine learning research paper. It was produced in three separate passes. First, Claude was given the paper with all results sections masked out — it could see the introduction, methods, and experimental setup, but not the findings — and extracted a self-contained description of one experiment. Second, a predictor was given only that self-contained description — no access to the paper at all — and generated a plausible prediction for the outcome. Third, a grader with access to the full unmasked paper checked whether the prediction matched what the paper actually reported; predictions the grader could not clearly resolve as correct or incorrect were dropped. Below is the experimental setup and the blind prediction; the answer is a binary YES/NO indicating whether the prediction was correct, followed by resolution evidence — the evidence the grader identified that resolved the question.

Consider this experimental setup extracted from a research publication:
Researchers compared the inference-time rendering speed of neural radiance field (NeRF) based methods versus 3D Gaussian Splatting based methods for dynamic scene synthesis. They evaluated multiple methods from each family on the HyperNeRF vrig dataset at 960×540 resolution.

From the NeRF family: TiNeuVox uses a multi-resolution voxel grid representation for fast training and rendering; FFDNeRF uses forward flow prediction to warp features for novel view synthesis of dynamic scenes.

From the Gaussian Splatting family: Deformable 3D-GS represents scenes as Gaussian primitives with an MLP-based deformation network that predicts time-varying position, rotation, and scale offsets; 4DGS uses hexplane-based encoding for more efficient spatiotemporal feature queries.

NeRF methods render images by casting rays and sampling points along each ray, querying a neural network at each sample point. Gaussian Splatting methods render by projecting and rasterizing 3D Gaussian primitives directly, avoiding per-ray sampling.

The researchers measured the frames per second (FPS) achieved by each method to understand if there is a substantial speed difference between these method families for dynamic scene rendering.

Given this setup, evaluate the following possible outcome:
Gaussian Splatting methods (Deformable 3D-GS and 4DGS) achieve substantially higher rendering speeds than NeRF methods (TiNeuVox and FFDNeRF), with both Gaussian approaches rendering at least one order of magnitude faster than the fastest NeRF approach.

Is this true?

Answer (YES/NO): YES